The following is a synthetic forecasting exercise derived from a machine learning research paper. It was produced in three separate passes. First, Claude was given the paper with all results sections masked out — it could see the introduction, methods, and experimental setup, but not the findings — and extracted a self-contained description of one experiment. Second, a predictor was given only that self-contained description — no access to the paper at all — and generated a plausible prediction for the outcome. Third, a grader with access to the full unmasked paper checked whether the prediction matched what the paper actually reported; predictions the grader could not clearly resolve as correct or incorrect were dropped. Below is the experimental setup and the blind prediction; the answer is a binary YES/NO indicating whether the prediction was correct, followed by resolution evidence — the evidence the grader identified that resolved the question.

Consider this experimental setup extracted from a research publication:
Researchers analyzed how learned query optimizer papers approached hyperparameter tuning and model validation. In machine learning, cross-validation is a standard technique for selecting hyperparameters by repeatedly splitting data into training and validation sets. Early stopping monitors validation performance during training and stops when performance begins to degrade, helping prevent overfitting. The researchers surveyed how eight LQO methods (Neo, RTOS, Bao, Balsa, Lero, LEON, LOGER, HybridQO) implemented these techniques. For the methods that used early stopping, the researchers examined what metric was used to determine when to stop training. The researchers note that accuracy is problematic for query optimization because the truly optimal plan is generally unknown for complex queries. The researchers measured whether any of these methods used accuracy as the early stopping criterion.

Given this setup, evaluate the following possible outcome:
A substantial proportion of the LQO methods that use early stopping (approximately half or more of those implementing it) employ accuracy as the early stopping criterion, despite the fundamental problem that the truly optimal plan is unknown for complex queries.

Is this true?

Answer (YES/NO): YES